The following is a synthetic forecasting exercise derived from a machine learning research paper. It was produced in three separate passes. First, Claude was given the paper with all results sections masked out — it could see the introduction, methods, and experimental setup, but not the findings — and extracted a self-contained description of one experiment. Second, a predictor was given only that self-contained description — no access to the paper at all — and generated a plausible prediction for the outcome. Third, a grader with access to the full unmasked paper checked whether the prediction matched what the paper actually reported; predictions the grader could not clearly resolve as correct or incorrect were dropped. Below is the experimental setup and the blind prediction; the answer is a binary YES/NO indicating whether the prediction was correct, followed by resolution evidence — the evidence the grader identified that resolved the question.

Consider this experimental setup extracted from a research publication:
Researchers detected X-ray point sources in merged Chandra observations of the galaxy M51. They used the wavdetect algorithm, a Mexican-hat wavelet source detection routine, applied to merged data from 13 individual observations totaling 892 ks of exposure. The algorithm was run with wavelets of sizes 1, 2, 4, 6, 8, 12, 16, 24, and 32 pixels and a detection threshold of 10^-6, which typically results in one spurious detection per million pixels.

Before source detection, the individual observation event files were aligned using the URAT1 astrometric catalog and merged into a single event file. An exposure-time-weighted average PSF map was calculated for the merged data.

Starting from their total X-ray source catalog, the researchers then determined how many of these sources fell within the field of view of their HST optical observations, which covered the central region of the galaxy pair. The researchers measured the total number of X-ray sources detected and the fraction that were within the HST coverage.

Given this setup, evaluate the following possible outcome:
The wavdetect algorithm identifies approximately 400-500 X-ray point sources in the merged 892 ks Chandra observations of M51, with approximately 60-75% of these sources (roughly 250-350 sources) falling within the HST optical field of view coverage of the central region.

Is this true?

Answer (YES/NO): YES